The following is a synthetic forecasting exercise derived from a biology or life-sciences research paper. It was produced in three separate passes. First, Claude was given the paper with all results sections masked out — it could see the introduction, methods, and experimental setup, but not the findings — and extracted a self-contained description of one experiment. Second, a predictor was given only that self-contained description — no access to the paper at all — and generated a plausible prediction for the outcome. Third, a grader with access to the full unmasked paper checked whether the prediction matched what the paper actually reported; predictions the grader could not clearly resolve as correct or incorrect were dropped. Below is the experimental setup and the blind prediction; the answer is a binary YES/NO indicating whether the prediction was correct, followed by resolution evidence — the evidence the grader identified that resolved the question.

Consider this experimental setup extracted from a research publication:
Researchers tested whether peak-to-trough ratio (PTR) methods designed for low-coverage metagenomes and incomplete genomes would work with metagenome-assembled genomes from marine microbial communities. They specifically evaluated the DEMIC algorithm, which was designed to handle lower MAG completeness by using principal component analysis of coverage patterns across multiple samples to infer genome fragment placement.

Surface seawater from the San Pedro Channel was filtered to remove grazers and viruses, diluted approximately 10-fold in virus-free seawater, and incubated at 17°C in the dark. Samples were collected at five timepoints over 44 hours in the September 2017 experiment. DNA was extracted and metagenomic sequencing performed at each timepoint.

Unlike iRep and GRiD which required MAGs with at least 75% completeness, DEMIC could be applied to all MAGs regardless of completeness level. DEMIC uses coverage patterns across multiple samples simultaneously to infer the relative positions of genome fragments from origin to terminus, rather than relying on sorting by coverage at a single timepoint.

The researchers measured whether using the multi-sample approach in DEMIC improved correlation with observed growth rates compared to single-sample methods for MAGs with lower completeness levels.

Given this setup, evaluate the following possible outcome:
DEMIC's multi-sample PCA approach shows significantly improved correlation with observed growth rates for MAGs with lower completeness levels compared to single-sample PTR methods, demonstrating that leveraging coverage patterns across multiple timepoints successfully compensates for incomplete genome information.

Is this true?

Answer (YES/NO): NO